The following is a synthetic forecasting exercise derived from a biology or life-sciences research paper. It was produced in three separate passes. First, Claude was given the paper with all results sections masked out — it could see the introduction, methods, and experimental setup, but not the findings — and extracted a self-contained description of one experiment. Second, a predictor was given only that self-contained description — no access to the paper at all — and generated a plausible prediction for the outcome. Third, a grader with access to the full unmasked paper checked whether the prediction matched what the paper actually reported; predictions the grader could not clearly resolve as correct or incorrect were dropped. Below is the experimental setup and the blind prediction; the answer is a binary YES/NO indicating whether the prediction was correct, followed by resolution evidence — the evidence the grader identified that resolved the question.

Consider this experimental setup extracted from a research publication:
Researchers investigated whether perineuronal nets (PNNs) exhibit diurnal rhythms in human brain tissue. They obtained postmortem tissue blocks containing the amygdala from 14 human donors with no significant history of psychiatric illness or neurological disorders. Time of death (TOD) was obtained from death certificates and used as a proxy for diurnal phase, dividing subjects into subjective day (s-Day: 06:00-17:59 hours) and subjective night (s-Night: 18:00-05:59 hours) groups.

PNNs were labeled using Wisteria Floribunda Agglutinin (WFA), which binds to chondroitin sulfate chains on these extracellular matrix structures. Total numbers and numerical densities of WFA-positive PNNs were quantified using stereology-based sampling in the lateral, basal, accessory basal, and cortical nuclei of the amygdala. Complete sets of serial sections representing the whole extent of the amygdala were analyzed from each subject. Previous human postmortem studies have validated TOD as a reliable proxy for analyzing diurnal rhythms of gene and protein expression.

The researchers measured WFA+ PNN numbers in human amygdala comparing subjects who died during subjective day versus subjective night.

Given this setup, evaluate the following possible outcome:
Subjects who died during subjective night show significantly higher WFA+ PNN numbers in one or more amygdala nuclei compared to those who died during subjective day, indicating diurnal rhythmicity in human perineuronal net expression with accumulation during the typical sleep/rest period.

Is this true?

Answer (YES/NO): NO